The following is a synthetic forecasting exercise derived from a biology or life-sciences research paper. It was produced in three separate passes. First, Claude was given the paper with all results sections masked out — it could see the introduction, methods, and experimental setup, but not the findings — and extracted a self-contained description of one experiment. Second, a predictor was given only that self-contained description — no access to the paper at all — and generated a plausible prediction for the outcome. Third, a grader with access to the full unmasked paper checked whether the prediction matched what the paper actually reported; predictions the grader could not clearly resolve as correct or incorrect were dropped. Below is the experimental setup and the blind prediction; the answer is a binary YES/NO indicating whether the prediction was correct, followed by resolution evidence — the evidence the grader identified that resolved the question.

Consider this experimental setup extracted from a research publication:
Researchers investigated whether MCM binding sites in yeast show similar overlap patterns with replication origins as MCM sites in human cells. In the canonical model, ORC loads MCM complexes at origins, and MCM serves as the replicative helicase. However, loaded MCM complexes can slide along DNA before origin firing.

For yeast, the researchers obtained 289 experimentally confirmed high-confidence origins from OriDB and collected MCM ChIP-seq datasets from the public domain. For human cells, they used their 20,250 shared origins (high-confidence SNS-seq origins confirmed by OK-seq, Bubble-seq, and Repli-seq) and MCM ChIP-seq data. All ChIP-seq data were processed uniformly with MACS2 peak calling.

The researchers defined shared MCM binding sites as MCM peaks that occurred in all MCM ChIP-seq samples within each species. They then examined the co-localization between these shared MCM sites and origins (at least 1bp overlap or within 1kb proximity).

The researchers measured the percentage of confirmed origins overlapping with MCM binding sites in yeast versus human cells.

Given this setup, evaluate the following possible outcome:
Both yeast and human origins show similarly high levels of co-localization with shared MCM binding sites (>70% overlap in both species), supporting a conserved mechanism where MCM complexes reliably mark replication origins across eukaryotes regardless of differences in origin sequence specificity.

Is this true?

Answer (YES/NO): NO